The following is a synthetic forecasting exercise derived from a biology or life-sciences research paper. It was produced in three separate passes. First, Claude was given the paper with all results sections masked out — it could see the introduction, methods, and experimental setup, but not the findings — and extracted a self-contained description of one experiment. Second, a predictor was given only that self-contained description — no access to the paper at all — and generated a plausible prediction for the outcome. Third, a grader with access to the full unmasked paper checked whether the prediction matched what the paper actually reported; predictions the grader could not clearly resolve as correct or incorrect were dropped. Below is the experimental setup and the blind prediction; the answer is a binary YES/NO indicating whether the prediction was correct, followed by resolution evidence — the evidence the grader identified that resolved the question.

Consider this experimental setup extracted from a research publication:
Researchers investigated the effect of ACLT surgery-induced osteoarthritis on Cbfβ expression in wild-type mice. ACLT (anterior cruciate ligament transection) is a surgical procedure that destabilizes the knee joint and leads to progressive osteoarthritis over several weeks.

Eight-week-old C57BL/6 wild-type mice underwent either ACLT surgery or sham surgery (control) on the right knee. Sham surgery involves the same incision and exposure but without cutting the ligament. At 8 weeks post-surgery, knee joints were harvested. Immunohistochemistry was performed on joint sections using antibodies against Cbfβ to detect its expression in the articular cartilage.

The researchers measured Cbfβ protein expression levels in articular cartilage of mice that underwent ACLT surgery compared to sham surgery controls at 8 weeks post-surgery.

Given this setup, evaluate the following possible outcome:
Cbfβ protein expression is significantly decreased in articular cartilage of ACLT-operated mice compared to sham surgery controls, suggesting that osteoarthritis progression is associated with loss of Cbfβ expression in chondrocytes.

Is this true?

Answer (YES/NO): YES